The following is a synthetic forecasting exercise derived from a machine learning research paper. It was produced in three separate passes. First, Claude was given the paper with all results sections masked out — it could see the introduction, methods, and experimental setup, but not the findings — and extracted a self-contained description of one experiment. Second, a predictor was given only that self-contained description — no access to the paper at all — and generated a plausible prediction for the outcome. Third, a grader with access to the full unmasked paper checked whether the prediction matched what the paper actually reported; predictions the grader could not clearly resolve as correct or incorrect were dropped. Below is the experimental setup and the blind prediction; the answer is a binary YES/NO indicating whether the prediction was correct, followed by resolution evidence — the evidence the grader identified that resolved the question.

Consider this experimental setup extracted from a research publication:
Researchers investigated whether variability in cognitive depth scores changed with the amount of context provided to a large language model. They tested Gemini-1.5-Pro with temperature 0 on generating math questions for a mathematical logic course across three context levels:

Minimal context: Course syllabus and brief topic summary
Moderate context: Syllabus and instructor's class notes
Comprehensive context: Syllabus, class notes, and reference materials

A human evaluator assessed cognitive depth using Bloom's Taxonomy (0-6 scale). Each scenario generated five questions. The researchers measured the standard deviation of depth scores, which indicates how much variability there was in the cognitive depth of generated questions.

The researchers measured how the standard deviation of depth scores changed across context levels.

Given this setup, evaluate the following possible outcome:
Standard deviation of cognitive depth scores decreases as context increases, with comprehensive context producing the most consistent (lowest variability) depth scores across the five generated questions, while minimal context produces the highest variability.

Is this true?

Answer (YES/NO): NO